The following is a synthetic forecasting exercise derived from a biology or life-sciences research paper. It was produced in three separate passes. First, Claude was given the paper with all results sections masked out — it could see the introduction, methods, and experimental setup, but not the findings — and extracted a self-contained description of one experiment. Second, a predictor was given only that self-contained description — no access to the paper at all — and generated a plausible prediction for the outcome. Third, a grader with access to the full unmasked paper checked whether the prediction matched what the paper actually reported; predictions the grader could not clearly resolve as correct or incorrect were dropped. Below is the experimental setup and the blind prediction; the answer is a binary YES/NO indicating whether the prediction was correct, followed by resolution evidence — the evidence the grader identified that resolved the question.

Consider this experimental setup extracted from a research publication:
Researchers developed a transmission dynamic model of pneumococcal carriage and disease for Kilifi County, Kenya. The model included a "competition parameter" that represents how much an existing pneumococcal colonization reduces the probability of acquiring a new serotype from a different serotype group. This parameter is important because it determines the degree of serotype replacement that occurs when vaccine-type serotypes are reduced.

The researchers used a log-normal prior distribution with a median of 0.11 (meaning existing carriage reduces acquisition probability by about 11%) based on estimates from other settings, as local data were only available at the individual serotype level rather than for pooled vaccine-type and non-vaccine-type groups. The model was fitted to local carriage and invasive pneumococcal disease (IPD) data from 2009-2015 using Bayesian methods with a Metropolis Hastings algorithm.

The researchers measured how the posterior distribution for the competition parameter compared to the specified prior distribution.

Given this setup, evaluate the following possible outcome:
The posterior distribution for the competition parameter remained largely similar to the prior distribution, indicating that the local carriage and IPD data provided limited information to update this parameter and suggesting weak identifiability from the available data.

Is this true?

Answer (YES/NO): YES